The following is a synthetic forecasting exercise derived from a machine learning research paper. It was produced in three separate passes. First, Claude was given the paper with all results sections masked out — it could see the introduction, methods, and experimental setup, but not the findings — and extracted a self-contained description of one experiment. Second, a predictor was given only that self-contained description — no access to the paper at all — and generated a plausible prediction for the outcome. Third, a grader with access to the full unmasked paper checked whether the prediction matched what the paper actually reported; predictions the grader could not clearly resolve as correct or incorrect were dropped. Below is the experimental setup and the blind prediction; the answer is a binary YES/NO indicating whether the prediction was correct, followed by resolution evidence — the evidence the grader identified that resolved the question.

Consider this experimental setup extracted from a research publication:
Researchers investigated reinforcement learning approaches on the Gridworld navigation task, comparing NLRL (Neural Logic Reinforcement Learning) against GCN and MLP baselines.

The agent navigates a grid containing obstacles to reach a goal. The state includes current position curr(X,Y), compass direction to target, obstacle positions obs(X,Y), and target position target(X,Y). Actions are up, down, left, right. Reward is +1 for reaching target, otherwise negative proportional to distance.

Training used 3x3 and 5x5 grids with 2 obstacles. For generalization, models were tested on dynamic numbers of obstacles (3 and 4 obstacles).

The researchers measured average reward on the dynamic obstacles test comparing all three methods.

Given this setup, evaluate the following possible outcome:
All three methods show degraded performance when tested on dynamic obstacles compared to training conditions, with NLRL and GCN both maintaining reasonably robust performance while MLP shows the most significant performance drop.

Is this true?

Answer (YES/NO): NO